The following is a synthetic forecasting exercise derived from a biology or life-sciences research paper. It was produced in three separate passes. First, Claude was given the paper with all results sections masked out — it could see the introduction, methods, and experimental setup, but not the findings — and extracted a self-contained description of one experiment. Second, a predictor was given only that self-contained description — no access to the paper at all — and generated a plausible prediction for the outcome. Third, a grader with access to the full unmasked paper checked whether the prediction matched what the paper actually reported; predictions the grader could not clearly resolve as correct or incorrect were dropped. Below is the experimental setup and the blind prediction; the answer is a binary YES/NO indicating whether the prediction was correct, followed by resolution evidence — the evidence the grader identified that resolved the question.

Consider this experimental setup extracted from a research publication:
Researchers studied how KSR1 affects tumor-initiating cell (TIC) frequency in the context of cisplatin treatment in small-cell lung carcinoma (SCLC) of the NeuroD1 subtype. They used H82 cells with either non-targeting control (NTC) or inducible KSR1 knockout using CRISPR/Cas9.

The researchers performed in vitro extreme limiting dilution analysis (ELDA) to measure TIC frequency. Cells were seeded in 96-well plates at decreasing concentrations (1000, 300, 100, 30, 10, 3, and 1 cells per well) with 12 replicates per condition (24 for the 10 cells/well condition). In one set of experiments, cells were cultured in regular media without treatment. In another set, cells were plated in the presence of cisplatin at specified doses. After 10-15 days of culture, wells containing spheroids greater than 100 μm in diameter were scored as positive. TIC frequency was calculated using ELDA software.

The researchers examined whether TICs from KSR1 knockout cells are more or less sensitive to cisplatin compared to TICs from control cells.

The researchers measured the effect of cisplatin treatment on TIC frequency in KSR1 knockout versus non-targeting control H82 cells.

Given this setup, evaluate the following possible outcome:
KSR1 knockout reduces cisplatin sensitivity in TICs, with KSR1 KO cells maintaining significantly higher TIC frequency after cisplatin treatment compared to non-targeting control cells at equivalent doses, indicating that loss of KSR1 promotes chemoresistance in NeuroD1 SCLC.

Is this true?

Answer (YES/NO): NO